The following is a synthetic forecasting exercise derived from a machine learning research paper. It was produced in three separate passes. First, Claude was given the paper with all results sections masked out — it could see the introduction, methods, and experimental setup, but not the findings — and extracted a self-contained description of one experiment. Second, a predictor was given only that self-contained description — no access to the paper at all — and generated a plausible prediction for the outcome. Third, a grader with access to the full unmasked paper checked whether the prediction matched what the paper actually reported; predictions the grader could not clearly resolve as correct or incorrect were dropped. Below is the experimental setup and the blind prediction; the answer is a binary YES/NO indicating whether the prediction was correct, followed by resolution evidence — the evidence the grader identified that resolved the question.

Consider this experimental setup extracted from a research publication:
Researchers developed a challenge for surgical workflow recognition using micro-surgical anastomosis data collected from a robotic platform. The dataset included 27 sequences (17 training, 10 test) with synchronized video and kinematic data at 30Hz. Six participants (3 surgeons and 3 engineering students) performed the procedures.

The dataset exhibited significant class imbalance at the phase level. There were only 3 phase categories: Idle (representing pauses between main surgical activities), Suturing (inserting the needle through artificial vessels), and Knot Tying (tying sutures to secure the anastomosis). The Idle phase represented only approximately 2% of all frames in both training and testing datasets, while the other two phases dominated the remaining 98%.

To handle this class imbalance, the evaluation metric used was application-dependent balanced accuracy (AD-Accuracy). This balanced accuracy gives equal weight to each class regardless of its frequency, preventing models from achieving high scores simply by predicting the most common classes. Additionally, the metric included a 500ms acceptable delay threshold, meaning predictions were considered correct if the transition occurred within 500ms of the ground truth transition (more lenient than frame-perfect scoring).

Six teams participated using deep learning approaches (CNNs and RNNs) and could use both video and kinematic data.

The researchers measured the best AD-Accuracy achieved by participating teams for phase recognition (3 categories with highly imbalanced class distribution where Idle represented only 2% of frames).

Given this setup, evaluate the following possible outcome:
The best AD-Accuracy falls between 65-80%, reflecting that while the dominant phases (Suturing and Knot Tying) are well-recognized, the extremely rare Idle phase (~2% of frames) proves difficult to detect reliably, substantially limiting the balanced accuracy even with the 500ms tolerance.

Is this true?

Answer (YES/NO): NO